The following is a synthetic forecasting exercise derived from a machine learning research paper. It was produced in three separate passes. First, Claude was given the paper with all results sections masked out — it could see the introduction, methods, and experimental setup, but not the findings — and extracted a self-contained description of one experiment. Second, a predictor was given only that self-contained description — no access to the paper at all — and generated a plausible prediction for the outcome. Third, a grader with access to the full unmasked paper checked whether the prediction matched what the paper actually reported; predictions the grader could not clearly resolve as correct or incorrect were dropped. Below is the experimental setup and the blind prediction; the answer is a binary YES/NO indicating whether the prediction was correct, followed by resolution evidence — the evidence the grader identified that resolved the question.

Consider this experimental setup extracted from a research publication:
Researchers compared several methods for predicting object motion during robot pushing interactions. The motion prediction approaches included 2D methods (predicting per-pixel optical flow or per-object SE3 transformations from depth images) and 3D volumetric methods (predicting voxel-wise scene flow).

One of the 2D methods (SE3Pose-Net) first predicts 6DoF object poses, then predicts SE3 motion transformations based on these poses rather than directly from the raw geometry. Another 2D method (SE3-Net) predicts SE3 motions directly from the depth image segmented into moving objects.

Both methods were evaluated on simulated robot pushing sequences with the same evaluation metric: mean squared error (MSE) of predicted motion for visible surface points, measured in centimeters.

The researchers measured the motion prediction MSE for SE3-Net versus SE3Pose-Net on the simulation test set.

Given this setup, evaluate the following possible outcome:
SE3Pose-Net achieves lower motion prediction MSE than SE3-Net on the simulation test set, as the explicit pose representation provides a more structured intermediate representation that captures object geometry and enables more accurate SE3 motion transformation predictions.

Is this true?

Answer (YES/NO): NO